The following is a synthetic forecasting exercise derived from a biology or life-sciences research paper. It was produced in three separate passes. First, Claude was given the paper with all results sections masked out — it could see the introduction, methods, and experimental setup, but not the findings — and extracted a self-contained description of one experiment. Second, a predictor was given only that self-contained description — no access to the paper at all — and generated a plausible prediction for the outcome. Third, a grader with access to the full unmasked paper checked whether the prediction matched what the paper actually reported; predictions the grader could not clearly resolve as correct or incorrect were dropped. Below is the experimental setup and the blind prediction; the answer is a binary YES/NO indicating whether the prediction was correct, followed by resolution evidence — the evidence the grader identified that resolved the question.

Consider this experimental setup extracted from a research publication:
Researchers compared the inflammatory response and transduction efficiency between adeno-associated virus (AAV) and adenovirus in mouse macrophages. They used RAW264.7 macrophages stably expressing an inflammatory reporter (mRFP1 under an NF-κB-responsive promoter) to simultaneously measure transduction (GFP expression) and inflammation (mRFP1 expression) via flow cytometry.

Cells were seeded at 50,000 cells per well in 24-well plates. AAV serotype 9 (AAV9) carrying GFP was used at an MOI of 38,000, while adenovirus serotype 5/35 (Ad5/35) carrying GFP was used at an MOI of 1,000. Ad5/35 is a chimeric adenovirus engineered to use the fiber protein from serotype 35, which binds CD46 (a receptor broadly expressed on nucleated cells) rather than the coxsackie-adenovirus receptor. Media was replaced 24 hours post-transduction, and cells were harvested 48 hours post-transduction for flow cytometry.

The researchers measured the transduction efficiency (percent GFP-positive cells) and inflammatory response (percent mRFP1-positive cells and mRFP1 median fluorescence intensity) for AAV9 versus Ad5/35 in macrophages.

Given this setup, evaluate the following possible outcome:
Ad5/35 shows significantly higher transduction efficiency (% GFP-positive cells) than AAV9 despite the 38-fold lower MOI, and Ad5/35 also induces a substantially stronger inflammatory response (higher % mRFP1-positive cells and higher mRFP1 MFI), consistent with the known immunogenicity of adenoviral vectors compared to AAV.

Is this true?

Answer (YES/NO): NO